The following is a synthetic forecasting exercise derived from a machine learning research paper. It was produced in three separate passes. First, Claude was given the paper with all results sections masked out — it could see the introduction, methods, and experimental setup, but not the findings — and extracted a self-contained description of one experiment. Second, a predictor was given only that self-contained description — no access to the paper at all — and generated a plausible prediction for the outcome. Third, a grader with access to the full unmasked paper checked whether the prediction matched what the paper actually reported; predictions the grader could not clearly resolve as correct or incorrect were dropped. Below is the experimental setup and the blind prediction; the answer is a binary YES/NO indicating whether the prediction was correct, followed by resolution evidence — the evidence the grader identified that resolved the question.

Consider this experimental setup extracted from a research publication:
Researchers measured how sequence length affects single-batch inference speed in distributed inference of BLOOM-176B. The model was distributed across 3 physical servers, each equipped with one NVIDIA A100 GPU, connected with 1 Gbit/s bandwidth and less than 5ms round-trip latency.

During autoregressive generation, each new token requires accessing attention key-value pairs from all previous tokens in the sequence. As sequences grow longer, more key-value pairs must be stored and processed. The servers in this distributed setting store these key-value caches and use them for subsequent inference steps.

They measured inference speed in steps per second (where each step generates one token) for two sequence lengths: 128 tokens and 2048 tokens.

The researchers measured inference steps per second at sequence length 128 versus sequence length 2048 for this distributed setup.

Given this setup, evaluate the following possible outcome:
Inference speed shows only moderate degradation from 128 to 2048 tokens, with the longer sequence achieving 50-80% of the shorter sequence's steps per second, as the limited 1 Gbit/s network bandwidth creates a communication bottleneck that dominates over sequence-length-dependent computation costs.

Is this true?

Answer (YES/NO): NO